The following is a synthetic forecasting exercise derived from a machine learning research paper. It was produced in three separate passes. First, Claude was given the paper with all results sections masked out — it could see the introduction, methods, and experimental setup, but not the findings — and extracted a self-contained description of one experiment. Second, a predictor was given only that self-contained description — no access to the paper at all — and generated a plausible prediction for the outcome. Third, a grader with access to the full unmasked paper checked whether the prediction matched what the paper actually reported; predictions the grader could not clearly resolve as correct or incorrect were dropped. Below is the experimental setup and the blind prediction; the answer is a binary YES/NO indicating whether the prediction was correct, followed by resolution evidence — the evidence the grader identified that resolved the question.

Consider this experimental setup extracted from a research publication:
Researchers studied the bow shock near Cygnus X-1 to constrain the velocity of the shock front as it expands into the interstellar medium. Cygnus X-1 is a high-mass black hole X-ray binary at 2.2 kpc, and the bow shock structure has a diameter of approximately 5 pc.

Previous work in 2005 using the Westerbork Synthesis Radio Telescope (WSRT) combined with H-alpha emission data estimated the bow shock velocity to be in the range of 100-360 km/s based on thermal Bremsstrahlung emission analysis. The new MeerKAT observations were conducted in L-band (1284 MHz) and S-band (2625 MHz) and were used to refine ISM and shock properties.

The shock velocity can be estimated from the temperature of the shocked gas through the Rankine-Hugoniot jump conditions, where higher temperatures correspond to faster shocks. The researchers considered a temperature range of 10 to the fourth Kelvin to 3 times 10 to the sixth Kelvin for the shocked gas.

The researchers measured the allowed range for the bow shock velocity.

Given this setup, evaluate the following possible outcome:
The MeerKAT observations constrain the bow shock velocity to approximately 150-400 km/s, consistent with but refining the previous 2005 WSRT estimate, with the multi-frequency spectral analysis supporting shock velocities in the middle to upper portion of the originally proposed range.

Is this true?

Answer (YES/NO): NO